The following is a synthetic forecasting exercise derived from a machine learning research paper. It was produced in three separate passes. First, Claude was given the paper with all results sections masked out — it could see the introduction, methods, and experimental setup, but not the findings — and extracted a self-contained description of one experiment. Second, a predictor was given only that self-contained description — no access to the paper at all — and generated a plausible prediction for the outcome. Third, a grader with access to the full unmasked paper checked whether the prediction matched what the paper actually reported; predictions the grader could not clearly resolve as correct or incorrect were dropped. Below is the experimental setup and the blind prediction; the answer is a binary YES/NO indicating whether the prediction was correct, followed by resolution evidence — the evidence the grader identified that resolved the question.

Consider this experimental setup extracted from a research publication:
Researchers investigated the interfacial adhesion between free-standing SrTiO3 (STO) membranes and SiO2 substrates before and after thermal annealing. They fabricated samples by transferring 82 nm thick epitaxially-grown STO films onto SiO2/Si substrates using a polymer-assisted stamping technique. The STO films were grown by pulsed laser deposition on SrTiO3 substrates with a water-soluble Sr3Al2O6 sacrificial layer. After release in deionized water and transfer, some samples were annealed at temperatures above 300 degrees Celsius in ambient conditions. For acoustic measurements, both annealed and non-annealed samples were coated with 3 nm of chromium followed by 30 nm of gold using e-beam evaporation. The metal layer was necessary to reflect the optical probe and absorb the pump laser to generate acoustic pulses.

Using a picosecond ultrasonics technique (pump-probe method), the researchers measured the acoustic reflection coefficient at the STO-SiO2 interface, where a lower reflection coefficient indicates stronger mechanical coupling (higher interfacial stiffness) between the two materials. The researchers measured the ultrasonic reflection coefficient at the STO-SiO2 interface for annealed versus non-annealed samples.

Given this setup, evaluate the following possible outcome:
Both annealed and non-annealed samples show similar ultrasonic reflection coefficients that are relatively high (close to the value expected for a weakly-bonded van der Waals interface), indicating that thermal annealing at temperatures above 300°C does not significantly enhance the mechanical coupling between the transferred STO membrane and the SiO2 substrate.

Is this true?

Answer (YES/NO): NO